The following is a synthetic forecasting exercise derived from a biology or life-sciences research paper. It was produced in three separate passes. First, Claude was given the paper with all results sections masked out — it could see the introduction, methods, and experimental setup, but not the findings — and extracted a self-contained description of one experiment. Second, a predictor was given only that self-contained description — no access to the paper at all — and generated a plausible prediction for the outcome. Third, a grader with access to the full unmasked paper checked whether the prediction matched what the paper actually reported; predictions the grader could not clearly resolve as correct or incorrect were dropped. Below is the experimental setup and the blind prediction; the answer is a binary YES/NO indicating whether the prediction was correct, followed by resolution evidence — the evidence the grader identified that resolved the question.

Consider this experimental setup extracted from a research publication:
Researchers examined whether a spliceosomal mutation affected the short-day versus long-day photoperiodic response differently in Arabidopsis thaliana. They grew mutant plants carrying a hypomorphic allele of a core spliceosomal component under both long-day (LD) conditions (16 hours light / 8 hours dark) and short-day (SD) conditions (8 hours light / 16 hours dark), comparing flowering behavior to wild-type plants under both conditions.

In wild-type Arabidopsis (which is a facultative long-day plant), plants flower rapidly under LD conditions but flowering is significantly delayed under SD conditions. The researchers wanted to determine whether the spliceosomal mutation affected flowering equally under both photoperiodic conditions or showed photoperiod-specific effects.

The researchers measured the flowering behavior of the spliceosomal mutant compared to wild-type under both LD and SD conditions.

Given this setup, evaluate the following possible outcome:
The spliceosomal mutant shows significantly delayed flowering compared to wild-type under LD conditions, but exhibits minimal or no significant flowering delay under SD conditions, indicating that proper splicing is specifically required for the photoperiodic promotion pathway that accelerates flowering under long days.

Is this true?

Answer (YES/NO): YES